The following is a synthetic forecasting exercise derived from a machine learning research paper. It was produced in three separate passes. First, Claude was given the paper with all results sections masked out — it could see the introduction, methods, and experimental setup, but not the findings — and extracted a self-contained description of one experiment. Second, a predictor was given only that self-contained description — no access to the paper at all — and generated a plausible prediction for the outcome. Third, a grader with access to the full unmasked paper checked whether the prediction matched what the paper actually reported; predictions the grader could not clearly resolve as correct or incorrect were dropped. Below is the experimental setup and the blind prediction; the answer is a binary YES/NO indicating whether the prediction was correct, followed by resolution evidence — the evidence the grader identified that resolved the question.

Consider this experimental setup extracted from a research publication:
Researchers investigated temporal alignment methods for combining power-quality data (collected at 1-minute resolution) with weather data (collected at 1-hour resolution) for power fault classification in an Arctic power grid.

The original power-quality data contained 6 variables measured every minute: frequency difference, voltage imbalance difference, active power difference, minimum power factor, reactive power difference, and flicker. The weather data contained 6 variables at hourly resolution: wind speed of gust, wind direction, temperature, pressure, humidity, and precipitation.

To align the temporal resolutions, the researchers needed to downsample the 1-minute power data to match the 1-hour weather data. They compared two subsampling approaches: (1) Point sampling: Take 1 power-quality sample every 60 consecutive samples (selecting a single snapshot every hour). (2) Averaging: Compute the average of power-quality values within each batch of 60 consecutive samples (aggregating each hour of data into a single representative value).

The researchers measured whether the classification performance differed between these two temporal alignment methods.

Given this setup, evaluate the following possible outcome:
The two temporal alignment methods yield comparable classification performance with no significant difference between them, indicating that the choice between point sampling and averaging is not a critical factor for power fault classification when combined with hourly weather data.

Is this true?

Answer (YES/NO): YES